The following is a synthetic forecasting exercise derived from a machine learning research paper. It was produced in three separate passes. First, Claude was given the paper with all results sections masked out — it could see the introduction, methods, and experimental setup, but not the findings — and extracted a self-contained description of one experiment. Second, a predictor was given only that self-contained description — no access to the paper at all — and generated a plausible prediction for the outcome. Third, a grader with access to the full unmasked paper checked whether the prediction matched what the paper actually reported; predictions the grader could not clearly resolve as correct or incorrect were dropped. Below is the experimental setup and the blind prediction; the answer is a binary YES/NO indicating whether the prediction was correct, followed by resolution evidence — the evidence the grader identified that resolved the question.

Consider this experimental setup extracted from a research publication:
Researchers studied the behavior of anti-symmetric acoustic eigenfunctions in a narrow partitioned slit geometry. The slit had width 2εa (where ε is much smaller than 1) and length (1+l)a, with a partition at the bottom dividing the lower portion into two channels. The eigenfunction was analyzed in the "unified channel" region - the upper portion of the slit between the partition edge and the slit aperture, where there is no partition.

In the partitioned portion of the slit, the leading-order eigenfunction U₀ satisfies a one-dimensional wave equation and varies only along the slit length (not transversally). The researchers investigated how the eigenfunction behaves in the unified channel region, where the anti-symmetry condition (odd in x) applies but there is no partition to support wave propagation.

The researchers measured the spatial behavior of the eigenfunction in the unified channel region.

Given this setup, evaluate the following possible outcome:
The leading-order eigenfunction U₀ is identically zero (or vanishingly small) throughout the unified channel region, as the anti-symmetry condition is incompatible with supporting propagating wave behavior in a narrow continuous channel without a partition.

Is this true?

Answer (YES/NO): NO